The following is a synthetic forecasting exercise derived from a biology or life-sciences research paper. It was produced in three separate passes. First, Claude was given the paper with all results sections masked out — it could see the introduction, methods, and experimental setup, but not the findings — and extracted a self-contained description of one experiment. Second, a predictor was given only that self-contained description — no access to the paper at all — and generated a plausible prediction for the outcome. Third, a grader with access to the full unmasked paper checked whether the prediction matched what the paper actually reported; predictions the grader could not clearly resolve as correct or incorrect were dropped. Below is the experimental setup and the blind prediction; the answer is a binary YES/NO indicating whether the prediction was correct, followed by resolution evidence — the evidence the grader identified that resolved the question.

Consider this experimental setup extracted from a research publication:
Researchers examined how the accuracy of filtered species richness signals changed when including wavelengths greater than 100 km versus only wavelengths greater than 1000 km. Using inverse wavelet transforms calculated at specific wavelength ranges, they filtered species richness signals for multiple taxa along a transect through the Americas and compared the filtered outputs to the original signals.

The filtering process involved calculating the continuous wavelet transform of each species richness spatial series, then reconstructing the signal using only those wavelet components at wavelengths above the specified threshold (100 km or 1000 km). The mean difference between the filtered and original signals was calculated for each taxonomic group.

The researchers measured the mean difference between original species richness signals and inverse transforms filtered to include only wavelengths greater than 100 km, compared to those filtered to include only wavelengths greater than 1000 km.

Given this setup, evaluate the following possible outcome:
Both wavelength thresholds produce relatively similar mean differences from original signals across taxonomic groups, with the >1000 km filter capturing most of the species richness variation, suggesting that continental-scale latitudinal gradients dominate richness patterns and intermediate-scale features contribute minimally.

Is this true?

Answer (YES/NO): NO